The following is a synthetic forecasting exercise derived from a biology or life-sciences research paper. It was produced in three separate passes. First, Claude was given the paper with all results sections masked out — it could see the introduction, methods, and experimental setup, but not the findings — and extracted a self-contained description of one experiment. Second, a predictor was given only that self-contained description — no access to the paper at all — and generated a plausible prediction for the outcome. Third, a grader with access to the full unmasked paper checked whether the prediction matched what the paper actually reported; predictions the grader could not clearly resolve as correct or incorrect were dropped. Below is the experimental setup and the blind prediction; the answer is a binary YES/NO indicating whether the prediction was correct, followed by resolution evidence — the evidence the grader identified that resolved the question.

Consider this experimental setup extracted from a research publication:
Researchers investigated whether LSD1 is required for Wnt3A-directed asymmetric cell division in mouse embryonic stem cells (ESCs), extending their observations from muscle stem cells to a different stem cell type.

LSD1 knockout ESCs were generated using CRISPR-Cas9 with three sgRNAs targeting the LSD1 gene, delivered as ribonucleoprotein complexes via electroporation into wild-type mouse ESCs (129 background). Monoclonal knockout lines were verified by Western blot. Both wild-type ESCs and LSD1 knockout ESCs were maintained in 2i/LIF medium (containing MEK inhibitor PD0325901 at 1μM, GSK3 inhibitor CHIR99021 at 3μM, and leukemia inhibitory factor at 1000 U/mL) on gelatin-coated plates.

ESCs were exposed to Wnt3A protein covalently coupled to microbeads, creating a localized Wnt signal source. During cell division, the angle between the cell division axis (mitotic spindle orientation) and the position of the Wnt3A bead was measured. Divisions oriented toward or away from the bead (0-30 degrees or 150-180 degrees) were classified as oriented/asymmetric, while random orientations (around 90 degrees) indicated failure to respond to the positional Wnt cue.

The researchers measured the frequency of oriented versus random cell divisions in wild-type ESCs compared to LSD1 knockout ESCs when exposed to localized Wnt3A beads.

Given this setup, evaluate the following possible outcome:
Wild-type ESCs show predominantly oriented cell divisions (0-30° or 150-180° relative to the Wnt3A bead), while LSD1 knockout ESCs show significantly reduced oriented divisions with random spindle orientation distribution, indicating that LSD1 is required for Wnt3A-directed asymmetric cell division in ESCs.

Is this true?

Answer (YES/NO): NO